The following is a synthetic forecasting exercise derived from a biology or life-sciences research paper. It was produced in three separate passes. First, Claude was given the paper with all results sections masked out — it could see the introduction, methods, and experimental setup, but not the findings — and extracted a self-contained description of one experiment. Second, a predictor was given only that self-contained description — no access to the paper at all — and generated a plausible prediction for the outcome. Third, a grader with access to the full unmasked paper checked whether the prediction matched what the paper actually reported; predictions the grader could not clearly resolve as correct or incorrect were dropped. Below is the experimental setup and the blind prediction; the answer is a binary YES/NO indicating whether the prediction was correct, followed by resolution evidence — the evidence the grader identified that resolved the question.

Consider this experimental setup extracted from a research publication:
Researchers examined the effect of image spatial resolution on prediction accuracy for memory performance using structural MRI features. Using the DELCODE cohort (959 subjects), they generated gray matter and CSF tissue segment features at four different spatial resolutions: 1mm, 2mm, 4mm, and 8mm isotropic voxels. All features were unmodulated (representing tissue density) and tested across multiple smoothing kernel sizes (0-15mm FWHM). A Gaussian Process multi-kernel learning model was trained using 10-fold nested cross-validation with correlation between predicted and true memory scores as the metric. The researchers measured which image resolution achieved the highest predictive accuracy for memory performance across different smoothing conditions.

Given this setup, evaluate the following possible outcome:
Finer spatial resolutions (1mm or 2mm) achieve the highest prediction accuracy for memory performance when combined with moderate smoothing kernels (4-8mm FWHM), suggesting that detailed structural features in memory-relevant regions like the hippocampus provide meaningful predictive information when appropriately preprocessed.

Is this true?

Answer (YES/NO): NO